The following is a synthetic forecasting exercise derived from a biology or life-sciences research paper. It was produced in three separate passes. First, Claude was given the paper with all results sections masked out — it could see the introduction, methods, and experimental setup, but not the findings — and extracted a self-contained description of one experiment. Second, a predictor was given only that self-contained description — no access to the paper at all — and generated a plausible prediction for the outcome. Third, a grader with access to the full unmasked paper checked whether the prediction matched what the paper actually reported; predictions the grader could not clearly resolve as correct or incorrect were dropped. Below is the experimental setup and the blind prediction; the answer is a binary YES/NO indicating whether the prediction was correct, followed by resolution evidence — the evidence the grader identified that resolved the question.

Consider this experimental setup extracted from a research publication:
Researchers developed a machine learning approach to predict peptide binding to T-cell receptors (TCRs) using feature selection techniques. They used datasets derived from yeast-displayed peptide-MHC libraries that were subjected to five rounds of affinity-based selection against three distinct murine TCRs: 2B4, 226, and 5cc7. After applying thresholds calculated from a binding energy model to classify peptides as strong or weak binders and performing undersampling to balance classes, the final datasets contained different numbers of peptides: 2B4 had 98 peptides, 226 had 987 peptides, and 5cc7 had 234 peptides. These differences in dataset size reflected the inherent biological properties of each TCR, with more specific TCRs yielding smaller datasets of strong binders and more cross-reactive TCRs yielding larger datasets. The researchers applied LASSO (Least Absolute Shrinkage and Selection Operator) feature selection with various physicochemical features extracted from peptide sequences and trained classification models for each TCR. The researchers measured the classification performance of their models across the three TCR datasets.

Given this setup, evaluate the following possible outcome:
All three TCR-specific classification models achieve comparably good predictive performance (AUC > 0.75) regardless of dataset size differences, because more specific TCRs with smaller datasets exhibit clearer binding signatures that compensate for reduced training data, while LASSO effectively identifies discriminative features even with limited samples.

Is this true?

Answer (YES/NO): NO